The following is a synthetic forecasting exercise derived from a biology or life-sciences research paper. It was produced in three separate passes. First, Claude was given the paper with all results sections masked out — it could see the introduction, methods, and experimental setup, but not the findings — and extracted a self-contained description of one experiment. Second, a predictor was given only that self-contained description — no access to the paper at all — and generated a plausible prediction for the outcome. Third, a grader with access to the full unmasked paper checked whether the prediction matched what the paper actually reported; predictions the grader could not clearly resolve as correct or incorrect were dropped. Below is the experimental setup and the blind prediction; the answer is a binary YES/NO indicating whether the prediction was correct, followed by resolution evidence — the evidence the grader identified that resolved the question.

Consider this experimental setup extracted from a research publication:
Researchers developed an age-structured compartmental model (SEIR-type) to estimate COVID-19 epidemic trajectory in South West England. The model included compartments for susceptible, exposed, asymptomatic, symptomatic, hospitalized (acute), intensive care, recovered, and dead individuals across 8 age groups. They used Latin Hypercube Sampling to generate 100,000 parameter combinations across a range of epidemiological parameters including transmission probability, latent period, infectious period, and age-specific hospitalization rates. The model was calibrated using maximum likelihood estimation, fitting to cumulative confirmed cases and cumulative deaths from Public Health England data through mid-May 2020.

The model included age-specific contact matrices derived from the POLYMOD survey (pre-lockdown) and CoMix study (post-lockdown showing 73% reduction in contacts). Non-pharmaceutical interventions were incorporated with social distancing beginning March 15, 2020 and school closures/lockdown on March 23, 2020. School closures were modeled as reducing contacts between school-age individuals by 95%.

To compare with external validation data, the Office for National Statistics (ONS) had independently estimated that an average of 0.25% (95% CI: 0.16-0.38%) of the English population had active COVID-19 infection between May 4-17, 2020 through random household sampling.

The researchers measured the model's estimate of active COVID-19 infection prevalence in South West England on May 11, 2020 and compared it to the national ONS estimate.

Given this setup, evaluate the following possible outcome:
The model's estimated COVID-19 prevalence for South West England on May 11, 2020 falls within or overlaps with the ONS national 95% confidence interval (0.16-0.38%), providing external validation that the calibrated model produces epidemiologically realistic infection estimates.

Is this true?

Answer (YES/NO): YES